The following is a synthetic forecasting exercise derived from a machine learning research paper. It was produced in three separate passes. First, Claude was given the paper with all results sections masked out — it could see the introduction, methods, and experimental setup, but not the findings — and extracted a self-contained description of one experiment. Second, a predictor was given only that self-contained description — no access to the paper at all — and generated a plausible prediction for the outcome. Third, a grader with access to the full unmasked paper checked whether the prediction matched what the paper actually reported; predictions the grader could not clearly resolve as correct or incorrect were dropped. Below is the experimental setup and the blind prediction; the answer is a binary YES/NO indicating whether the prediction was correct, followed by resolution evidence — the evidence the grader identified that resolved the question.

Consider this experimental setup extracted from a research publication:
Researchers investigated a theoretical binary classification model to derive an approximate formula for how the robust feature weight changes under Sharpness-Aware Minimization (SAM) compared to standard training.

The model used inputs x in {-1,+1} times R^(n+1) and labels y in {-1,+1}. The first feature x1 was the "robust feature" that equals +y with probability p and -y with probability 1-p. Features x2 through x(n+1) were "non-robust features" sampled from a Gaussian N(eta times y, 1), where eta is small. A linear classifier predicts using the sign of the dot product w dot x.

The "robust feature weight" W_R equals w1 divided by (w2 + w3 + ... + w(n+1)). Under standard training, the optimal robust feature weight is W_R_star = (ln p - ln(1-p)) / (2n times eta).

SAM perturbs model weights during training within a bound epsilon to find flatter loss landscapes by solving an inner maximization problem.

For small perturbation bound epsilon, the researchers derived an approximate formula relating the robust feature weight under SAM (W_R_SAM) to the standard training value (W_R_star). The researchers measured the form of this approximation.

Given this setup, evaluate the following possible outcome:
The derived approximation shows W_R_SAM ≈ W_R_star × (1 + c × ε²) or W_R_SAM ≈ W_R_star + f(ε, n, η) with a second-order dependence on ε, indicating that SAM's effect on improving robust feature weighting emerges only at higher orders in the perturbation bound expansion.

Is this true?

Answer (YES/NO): YES